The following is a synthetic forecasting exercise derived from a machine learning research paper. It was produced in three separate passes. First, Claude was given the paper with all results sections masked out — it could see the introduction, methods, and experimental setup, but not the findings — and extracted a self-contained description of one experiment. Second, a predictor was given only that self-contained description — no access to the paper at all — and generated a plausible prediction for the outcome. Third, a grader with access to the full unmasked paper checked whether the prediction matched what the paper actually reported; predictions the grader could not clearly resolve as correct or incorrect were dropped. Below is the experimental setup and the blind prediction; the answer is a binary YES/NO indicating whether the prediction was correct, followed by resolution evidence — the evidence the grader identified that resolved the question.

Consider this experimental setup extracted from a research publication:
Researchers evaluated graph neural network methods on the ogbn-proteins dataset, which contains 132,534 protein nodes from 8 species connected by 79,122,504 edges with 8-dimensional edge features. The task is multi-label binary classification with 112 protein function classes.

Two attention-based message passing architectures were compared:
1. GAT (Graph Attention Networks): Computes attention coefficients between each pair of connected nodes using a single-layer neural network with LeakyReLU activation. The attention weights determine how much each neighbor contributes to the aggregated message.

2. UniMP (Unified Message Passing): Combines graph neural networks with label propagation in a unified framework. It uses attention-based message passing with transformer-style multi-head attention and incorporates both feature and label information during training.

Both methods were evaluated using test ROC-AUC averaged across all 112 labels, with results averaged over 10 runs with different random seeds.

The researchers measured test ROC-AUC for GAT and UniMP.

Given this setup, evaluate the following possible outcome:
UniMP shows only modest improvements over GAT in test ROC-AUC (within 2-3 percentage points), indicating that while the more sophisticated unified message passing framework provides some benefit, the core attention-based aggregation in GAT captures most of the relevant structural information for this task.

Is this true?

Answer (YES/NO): NO